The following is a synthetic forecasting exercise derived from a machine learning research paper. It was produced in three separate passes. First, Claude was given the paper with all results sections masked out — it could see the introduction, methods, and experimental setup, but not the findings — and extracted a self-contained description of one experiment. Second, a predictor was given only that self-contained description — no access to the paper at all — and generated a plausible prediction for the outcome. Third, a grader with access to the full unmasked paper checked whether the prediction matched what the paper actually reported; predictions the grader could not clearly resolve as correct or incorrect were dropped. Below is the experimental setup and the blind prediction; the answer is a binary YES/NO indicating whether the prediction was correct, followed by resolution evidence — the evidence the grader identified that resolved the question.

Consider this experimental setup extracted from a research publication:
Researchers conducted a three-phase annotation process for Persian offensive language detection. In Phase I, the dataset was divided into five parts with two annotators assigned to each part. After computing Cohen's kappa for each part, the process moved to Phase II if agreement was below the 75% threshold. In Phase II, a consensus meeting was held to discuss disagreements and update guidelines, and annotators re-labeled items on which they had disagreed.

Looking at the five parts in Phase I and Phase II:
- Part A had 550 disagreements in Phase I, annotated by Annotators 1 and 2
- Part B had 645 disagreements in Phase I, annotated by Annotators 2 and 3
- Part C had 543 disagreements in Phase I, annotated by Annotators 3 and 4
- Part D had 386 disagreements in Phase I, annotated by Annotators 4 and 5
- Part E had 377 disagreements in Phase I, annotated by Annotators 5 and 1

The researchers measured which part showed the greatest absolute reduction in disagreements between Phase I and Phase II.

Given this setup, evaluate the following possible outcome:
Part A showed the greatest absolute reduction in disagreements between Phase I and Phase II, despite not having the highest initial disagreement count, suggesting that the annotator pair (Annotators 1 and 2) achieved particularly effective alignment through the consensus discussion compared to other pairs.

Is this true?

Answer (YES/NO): NO